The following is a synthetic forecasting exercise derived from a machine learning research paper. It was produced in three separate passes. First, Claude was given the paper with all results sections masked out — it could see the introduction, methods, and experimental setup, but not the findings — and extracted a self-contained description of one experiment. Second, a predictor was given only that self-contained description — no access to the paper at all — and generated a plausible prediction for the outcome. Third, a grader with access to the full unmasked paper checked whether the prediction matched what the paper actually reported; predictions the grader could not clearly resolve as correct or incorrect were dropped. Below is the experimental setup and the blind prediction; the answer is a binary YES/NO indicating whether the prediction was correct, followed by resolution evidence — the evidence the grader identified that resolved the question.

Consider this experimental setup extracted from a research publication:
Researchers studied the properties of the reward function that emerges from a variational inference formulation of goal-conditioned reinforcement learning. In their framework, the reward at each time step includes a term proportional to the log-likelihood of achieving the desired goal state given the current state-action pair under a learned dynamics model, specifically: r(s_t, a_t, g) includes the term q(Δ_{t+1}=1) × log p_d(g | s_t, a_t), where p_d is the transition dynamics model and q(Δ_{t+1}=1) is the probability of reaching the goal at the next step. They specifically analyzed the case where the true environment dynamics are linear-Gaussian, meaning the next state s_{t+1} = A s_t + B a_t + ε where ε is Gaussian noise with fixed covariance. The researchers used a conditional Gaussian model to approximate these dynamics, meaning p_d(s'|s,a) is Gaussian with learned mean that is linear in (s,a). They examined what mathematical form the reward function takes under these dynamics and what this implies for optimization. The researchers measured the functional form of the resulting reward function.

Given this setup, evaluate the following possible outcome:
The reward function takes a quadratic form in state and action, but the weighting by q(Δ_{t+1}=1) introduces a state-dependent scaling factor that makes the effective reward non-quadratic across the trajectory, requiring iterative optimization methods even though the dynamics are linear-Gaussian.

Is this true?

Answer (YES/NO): NO